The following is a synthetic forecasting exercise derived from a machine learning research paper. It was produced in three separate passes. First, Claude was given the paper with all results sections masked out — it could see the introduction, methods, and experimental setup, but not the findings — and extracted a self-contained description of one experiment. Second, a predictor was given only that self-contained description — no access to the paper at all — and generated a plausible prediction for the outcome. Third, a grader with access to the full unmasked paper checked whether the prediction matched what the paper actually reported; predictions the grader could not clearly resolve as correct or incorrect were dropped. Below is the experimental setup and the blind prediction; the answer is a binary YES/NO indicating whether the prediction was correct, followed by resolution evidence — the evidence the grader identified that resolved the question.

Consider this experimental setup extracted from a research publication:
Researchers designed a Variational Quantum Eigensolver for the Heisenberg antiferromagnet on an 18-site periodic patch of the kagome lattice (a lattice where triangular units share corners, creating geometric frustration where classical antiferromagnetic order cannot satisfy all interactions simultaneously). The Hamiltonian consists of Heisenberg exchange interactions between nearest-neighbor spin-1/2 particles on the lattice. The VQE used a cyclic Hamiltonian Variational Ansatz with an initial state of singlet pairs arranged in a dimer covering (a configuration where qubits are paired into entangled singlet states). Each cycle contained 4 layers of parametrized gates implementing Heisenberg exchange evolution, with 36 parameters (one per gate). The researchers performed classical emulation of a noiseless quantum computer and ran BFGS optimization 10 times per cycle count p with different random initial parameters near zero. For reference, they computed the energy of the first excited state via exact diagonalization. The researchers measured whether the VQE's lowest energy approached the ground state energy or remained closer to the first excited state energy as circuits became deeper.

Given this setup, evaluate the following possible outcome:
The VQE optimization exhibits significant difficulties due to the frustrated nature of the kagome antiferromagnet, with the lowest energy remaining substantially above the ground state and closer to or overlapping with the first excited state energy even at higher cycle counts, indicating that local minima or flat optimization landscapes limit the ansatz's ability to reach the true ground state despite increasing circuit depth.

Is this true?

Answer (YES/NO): NO